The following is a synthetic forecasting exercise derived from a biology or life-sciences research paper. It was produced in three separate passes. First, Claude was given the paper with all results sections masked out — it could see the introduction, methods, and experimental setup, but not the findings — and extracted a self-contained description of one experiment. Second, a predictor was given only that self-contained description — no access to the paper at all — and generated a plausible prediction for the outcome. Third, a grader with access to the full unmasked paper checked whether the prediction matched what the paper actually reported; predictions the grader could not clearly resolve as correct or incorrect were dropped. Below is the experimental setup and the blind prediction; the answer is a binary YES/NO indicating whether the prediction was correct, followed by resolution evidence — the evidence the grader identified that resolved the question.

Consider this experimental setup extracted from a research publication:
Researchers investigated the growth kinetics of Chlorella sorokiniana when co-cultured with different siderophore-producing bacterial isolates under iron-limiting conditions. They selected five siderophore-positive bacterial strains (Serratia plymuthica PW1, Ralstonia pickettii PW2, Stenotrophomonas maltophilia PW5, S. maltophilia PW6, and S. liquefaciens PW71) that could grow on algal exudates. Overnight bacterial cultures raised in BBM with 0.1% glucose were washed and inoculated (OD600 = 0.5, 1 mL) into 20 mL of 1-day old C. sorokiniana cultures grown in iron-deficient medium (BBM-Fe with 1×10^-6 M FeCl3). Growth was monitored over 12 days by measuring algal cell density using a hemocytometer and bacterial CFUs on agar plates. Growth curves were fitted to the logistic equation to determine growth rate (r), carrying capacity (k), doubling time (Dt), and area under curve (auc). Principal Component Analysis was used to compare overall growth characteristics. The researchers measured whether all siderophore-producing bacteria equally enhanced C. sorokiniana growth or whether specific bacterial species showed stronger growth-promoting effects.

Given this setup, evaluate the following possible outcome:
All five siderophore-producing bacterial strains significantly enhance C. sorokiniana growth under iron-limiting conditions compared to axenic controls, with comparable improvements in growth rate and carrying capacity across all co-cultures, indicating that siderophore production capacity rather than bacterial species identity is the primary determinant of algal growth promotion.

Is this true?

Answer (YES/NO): NO